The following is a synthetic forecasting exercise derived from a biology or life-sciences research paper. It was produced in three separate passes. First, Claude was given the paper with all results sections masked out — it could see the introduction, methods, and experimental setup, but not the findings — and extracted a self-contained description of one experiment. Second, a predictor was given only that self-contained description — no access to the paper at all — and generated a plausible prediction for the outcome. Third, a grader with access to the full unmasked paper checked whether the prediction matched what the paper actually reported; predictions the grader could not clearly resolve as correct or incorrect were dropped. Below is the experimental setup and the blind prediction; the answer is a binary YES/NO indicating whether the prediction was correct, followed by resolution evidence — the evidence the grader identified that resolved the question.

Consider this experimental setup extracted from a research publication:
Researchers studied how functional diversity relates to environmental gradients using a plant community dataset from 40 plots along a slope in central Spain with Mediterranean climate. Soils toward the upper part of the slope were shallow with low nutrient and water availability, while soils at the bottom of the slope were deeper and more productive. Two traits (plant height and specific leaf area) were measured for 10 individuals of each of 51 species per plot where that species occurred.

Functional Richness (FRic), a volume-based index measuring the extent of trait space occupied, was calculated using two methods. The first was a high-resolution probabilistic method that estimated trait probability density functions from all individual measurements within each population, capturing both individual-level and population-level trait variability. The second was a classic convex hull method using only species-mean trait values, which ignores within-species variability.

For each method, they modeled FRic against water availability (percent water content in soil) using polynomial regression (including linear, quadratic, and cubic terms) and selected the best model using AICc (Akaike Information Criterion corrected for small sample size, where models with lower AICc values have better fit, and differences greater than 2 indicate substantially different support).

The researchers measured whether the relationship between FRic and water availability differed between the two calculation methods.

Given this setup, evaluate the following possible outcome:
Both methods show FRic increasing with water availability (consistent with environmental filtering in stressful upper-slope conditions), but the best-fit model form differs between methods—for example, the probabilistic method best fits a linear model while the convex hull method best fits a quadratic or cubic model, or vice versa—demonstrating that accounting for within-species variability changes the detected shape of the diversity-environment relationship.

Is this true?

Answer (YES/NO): NO